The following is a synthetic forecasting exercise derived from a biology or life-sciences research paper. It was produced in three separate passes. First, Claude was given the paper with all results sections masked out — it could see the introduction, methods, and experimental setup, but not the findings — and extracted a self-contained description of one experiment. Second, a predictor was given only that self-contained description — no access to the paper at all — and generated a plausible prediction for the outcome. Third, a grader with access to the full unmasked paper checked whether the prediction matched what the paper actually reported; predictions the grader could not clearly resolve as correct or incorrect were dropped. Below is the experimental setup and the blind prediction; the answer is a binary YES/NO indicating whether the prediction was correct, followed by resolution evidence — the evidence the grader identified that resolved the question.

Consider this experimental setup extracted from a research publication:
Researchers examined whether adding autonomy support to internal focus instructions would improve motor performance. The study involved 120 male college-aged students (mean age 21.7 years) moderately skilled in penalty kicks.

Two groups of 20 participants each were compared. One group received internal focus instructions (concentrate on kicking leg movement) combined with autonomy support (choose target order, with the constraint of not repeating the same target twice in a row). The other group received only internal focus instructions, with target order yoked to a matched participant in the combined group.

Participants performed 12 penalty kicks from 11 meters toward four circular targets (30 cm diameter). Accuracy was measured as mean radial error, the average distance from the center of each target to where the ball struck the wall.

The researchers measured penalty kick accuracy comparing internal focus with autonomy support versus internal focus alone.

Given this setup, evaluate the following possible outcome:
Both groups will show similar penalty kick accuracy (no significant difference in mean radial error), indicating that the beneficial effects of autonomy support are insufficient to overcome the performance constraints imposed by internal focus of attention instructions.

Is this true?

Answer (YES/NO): YES